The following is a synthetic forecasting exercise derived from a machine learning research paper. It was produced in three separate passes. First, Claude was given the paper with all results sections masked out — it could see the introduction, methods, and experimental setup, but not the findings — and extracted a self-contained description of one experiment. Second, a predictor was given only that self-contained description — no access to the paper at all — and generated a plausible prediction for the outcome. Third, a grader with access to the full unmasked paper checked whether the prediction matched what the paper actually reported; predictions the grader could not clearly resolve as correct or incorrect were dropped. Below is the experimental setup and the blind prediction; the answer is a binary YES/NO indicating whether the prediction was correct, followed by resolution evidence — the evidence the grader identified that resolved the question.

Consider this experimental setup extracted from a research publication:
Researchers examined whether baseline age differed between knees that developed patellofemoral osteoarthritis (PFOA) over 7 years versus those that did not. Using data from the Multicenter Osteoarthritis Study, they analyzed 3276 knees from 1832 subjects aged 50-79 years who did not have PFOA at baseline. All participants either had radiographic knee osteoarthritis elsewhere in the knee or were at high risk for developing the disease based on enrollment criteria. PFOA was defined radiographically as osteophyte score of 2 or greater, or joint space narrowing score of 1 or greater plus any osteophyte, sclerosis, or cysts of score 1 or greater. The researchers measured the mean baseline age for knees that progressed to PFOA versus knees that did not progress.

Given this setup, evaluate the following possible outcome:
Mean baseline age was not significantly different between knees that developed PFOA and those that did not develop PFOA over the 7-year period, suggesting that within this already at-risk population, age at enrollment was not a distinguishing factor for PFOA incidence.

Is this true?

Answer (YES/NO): YES